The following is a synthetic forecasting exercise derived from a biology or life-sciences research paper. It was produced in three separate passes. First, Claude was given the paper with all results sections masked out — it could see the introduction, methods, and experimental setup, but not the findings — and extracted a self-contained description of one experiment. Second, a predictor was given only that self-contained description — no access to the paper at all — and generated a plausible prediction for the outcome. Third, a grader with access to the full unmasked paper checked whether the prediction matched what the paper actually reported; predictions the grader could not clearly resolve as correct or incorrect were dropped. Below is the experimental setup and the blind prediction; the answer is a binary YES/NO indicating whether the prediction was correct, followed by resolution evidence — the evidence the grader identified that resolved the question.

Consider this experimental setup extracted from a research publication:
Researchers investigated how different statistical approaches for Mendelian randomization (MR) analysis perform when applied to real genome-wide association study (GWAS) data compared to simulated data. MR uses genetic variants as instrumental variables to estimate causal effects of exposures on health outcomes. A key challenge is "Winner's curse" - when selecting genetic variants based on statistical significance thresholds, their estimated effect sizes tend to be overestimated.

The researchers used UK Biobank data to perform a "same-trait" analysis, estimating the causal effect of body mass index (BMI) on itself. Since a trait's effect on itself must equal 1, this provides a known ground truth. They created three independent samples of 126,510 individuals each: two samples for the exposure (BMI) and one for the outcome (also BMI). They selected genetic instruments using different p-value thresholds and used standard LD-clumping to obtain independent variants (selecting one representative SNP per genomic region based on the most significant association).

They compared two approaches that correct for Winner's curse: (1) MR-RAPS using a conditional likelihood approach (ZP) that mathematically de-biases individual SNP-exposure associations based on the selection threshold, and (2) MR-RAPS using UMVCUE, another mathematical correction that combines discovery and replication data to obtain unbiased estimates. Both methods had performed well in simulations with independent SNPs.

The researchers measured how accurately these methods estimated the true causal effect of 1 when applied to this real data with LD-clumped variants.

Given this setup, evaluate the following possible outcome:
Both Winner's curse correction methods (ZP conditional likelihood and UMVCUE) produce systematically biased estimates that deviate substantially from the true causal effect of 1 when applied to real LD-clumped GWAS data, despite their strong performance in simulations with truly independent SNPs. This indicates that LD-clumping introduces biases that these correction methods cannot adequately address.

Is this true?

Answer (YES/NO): NO